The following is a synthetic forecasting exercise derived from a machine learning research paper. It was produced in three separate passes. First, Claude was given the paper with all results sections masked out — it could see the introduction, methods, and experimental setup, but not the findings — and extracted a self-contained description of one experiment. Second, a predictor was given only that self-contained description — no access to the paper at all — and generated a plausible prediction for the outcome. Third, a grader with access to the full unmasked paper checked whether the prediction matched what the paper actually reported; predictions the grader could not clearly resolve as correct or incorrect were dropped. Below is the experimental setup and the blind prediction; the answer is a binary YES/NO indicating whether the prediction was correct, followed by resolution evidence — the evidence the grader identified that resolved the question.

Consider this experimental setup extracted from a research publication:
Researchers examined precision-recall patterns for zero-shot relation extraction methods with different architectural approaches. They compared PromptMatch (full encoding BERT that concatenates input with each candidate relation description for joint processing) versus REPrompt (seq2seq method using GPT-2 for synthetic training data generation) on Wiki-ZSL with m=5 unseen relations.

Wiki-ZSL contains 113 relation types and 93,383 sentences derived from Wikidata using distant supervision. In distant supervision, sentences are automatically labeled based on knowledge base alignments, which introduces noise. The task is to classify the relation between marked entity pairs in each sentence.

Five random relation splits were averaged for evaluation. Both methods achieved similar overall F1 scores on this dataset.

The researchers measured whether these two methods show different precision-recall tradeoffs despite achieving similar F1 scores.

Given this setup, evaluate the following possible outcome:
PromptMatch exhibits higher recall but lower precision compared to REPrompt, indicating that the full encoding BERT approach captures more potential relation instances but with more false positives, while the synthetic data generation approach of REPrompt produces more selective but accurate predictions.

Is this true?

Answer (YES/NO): NO